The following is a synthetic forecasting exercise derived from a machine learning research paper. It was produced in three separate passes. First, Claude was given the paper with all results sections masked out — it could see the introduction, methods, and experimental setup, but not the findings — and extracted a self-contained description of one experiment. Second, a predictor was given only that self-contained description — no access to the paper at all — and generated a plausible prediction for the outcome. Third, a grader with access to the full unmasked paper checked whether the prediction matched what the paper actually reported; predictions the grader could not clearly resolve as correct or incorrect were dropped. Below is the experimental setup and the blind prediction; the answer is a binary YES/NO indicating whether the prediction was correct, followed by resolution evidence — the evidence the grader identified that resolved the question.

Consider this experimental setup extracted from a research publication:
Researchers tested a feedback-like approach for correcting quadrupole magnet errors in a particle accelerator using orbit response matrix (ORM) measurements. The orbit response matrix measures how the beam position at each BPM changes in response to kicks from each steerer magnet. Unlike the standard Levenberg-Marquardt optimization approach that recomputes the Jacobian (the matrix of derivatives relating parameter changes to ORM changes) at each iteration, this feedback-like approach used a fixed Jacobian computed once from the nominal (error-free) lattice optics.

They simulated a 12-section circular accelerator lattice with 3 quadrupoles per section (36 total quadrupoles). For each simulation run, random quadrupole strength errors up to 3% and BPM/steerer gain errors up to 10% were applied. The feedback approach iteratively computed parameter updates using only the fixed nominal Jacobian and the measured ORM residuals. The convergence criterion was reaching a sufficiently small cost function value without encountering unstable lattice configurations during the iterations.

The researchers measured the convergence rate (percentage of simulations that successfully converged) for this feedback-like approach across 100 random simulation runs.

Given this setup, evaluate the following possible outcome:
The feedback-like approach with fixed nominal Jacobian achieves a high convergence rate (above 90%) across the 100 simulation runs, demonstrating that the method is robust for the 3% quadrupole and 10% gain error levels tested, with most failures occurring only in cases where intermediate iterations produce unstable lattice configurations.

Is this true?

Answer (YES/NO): NO